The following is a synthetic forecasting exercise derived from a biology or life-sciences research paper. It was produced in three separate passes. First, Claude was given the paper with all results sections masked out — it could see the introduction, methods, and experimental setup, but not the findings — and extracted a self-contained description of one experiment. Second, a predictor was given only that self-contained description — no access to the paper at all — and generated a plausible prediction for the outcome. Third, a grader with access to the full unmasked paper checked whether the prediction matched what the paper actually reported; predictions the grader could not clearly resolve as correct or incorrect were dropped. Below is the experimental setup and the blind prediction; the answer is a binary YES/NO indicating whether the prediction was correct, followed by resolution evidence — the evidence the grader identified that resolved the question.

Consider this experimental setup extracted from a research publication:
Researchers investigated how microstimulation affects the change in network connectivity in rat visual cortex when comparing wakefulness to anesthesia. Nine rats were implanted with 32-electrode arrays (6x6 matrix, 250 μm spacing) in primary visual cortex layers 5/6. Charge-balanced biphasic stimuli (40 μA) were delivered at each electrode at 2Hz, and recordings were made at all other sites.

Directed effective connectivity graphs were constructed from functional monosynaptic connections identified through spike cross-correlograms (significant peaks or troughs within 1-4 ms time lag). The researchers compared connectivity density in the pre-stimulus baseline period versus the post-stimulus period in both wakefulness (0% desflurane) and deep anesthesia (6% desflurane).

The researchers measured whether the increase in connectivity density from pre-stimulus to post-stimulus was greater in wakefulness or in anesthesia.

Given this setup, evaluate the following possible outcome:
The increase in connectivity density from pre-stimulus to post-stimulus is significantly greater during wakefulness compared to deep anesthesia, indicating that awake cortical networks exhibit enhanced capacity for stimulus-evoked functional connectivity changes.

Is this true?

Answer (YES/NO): NO